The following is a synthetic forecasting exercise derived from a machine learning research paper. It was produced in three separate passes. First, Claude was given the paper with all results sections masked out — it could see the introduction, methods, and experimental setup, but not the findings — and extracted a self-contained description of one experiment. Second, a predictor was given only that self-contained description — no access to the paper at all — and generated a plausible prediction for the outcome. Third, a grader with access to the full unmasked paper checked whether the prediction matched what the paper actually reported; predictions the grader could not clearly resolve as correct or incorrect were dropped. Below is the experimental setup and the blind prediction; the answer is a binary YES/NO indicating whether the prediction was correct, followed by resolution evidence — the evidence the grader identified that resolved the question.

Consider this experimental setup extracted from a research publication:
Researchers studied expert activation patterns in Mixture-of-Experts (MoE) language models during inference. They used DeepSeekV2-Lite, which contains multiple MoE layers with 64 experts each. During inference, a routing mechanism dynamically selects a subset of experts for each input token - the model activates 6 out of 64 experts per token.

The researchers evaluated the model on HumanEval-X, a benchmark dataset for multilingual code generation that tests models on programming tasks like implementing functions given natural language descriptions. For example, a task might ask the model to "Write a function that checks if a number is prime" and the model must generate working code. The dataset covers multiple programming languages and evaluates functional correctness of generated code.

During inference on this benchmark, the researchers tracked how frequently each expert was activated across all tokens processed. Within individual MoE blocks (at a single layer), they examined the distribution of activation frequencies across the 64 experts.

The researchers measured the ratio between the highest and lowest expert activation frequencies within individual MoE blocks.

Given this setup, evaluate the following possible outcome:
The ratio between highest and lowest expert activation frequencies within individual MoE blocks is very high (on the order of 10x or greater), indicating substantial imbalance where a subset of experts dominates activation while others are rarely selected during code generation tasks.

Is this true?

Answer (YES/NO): YES